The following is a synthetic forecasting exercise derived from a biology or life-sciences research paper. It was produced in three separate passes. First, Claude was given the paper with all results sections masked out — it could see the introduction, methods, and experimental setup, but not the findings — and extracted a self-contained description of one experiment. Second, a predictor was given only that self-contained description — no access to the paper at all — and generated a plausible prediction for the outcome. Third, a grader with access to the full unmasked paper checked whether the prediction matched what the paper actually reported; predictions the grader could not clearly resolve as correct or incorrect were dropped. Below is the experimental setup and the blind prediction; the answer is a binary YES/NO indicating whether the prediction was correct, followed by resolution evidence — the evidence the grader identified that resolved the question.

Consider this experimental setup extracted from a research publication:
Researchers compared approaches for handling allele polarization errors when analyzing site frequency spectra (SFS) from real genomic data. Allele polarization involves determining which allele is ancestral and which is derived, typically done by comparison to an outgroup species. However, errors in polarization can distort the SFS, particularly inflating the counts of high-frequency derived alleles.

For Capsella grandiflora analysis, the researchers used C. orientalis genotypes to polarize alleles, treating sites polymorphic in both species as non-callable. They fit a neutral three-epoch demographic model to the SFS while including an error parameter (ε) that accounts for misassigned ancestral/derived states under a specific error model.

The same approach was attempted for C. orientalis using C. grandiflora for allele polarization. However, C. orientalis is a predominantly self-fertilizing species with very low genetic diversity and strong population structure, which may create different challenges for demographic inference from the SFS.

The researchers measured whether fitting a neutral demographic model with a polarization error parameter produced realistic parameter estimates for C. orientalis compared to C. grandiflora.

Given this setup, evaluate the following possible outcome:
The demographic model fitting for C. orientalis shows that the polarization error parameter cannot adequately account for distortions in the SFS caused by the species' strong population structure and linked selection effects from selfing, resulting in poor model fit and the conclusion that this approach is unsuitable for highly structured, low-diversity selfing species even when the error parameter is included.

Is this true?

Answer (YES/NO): NO